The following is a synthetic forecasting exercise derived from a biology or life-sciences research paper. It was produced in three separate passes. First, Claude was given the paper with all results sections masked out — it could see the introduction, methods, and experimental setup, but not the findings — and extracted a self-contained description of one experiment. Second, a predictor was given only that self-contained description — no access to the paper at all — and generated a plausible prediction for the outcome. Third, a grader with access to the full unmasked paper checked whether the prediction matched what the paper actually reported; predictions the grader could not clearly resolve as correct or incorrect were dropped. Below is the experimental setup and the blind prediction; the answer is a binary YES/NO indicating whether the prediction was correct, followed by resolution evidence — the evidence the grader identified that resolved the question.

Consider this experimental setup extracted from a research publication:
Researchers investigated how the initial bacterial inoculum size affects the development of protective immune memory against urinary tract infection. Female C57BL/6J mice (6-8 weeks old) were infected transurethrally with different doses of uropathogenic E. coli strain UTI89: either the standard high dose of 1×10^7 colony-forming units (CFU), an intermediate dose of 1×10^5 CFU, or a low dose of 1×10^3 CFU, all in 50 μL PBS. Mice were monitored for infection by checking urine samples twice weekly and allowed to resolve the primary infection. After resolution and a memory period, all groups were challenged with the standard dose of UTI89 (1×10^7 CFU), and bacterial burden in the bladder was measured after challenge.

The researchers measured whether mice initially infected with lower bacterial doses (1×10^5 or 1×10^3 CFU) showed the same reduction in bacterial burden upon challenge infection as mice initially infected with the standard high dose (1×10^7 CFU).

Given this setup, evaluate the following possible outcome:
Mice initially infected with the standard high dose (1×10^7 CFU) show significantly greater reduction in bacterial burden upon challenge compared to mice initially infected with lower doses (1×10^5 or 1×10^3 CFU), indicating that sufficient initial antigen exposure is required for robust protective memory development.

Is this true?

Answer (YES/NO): YES